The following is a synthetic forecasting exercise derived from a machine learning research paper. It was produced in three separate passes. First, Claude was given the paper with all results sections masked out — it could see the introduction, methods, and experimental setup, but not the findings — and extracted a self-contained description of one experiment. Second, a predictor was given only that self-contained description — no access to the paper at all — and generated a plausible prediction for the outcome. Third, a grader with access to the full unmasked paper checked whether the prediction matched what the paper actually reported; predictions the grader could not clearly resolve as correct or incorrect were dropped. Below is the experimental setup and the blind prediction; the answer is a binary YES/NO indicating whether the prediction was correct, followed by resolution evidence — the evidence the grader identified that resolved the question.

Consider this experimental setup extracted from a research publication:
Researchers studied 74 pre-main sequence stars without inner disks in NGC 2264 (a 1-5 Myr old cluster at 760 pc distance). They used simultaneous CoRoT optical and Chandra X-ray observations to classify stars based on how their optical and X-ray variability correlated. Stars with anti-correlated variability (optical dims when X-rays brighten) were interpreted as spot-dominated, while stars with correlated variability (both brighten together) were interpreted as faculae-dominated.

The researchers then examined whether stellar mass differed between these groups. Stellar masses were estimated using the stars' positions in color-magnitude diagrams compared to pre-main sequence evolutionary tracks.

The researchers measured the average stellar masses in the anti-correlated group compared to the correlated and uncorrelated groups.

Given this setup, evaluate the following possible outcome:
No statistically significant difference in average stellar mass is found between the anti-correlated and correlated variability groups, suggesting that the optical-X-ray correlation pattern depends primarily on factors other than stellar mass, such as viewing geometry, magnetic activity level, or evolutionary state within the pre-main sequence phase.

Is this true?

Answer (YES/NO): NO